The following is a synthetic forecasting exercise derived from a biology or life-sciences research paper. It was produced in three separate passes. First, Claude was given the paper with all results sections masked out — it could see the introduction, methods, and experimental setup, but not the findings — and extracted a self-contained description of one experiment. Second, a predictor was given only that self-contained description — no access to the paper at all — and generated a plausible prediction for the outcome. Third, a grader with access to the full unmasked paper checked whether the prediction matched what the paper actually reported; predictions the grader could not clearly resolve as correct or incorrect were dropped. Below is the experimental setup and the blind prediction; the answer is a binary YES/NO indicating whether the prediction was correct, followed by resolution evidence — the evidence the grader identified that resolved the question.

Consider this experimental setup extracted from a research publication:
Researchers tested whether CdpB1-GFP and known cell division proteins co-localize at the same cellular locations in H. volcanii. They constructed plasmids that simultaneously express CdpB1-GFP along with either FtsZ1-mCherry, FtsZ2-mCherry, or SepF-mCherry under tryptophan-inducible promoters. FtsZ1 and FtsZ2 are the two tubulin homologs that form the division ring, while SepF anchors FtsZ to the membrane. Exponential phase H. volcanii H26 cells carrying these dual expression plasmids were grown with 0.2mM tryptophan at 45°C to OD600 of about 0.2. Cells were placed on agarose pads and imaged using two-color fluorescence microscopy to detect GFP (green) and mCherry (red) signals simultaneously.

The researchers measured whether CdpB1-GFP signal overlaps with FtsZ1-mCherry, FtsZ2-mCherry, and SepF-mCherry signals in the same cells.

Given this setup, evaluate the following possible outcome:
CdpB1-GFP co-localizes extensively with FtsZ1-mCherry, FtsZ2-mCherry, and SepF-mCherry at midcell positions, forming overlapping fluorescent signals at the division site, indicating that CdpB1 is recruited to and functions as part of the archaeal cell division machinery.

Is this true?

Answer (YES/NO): YES